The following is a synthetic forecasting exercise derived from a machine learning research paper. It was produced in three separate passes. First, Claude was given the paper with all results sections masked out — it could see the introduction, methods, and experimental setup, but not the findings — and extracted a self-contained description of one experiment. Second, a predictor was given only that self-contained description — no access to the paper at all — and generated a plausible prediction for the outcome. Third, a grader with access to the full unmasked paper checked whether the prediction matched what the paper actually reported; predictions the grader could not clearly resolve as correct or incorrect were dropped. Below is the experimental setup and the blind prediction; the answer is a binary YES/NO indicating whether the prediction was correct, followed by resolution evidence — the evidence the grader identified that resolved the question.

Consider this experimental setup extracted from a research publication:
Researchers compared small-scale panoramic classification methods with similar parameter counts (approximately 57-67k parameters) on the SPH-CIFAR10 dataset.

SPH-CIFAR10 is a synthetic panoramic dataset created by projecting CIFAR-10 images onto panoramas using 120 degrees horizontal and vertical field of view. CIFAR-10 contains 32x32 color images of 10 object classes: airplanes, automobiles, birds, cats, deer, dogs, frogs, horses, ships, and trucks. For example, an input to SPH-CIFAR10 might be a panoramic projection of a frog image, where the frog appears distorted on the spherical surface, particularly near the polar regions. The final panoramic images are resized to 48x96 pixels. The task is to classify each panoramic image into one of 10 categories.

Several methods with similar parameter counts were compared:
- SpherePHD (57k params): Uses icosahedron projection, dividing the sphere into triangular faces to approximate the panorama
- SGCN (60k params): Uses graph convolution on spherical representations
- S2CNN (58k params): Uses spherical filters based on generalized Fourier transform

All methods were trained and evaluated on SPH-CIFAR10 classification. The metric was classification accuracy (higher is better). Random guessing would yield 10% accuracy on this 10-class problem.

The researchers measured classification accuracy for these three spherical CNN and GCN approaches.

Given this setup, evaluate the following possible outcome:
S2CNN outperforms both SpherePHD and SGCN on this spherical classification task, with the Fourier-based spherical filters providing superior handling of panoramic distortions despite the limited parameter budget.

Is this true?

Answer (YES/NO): NO